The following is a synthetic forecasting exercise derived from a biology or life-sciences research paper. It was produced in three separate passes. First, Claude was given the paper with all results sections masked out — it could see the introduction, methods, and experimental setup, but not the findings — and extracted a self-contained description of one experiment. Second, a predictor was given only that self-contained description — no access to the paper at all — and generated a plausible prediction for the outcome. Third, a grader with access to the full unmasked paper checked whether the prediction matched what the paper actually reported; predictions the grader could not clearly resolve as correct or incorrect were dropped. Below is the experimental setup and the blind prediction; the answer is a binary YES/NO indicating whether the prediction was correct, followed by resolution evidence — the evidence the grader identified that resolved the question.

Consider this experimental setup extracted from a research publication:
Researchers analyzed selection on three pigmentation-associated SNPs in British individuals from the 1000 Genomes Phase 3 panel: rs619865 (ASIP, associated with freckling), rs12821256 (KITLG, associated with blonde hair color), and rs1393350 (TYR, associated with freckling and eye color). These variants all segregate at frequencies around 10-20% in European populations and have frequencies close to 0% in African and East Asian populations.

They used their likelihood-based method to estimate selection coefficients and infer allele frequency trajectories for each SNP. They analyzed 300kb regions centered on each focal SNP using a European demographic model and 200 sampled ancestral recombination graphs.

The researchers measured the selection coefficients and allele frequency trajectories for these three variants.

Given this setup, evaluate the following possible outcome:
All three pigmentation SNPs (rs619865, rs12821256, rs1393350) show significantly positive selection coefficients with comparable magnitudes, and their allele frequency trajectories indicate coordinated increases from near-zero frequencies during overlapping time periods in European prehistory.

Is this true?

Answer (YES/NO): NO